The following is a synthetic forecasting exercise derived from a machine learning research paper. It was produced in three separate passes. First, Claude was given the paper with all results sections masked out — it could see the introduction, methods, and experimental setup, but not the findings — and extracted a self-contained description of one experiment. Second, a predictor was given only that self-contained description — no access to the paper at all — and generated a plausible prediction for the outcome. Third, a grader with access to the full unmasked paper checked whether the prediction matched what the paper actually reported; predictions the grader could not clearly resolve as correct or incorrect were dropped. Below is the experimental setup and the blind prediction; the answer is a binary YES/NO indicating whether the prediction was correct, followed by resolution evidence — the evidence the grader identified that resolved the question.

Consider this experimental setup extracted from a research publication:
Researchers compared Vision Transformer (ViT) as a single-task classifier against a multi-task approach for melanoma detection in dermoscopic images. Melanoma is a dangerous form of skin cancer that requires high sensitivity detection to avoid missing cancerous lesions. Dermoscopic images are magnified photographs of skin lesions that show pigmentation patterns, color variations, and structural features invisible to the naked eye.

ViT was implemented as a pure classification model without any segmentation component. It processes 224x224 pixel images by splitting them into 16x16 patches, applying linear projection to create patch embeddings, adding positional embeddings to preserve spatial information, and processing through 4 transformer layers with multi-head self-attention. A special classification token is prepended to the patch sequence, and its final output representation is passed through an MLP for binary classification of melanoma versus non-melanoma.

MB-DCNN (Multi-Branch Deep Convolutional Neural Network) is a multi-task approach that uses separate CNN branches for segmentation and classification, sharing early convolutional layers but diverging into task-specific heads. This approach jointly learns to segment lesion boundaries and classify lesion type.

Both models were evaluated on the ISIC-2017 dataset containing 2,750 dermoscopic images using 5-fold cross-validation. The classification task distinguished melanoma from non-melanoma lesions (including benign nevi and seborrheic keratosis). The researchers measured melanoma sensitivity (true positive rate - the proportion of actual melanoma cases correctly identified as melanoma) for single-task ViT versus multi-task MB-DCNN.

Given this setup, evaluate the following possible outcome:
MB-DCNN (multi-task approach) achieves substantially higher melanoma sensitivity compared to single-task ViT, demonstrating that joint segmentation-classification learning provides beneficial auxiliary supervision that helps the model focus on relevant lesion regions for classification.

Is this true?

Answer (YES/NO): NO